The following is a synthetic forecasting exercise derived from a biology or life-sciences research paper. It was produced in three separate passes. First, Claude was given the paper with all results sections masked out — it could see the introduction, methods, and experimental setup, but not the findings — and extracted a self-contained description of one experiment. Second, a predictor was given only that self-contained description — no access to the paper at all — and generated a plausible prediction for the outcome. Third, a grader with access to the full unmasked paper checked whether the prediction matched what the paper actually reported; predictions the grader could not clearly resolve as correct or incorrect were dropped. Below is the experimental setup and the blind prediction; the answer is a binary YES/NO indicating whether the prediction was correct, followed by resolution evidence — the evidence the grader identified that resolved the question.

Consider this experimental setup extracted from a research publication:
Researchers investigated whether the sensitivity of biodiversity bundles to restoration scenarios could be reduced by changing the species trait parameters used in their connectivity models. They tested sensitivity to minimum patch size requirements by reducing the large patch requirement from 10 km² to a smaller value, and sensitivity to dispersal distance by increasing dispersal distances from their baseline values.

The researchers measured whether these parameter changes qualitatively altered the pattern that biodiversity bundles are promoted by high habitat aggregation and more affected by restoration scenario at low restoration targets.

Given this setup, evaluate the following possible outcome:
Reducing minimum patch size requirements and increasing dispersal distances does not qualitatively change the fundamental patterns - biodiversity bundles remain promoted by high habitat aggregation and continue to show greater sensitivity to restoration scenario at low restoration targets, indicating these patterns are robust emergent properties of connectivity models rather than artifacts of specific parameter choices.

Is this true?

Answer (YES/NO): YES